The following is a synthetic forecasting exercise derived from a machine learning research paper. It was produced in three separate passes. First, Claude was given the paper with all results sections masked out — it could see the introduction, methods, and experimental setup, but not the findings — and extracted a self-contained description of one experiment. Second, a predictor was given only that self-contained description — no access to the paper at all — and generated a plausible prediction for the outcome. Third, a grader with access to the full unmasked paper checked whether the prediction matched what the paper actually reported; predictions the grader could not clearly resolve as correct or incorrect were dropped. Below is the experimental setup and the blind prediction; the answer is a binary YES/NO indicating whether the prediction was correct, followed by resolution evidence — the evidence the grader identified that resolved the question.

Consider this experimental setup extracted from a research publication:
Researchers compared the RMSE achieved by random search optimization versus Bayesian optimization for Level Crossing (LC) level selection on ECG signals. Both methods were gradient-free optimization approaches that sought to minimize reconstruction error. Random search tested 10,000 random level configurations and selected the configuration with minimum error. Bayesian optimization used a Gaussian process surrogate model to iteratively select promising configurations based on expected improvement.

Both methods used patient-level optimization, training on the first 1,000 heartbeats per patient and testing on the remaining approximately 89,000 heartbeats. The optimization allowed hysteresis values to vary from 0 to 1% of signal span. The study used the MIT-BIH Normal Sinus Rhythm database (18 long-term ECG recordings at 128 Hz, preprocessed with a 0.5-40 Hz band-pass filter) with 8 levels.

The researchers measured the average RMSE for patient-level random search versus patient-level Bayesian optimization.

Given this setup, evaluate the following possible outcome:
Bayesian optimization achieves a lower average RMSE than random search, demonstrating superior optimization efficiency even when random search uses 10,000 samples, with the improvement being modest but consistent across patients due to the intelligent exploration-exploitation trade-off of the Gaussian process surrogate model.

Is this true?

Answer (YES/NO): NO